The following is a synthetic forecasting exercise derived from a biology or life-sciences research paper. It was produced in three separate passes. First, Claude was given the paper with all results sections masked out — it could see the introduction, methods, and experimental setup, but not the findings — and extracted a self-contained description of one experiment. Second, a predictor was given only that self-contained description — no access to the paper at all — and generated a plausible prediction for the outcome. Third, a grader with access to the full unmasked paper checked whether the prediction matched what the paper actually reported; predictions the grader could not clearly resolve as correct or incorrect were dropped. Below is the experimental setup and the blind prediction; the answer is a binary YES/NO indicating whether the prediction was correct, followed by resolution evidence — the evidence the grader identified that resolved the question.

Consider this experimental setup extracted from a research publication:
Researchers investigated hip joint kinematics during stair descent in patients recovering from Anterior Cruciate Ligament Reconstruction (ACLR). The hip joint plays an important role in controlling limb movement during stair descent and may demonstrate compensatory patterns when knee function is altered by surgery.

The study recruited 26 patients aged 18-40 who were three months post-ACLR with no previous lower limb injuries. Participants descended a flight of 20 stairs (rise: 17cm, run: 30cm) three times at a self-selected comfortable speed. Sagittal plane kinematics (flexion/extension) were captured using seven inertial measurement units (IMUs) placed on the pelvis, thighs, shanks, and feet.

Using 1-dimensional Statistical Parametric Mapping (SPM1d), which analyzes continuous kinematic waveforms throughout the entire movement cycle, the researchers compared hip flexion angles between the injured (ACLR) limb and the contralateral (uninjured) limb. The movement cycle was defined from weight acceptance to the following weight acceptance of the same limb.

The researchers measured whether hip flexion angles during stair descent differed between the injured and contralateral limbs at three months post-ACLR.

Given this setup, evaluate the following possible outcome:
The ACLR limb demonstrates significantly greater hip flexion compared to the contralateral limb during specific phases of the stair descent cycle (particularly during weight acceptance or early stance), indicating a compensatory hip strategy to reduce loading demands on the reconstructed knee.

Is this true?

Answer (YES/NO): NO